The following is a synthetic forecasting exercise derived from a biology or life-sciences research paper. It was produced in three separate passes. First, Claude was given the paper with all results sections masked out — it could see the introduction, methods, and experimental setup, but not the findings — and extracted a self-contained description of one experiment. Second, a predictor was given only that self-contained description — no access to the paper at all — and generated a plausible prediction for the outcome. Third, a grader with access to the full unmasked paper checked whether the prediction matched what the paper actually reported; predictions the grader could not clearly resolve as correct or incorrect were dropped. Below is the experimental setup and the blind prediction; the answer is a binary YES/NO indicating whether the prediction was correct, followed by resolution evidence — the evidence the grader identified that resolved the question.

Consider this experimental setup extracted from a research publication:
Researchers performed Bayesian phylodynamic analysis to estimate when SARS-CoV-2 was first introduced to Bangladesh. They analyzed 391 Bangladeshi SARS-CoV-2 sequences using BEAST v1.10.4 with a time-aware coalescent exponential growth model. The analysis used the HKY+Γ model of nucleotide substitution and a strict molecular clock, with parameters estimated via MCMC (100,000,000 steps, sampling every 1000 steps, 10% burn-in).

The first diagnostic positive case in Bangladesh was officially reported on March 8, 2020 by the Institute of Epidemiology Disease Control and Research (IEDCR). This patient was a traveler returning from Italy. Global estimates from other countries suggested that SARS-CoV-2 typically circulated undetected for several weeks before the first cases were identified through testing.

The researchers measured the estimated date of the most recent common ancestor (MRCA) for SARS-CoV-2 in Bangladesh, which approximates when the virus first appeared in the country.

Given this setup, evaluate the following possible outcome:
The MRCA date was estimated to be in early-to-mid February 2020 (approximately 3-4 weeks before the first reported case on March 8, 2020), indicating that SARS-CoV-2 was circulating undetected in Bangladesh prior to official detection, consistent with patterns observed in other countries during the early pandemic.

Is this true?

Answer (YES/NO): YES